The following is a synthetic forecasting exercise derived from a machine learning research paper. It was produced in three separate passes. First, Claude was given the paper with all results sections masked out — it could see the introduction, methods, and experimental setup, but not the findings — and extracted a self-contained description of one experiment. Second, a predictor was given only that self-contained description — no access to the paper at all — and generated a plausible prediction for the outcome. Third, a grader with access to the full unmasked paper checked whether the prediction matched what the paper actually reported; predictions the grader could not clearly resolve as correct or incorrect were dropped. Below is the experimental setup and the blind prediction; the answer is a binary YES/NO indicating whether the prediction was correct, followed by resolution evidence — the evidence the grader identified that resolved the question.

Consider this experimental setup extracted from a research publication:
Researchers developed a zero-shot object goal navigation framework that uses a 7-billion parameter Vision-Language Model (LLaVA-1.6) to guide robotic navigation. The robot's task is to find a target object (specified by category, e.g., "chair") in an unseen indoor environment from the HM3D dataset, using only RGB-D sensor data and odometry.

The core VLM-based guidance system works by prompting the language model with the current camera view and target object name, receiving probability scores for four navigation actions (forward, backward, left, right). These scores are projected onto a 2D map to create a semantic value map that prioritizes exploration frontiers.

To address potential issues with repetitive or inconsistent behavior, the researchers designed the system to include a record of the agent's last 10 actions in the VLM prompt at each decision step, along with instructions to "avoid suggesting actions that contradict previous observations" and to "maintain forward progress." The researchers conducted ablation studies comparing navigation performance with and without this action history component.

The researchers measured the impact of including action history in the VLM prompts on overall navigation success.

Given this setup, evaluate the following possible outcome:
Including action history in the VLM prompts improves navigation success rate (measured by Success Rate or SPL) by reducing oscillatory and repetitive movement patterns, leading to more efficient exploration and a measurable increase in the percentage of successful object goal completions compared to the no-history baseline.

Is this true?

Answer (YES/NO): YES